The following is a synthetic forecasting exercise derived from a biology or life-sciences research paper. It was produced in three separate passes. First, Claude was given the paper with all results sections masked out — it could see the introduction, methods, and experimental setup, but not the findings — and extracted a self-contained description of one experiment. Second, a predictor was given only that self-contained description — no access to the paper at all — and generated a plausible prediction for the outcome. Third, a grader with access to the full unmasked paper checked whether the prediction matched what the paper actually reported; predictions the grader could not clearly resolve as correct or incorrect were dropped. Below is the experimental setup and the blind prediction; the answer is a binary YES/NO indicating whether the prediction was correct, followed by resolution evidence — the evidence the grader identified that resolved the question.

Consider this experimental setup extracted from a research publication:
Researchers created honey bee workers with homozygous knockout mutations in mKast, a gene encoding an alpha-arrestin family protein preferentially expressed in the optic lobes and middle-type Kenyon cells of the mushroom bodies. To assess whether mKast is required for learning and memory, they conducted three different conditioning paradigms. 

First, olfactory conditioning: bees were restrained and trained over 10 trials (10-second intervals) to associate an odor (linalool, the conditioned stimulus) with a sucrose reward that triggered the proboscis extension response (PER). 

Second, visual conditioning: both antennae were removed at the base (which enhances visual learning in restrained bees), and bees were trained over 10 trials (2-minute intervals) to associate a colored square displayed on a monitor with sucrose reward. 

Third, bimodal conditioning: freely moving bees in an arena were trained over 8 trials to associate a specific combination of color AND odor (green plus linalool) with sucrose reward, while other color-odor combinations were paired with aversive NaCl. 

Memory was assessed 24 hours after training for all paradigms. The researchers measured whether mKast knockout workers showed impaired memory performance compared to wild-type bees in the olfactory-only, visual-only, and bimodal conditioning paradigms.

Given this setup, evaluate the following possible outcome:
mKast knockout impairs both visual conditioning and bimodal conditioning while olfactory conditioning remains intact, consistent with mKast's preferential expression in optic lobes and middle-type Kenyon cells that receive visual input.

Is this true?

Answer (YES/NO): NO